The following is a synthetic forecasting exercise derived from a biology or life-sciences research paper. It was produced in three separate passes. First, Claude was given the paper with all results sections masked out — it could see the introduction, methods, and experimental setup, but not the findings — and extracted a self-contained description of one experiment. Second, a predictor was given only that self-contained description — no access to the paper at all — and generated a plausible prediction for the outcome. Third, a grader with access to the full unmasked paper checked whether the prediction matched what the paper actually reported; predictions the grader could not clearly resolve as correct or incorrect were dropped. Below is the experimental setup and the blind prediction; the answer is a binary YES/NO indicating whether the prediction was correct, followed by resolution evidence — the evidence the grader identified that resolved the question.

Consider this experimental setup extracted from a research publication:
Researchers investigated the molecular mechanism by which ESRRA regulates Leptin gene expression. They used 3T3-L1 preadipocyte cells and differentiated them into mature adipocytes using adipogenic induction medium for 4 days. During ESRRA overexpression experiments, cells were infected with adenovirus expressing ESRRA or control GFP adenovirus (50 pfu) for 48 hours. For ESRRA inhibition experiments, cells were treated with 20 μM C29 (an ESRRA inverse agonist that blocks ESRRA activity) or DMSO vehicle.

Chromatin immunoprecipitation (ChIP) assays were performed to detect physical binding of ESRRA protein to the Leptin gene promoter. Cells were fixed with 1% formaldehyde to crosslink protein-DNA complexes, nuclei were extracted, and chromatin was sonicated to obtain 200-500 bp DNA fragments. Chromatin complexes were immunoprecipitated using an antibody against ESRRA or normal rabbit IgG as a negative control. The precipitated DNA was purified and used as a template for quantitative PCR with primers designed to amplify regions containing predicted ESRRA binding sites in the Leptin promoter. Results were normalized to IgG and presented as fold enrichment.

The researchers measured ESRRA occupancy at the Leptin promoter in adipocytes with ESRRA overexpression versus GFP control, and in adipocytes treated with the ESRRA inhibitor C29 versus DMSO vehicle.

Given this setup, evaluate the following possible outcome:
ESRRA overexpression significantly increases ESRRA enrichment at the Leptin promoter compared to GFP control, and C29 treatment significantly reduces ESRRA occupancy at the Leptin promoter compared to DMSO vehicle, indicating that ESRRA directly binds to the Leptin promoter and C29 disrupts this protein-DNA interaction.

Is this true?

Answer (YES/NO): YES